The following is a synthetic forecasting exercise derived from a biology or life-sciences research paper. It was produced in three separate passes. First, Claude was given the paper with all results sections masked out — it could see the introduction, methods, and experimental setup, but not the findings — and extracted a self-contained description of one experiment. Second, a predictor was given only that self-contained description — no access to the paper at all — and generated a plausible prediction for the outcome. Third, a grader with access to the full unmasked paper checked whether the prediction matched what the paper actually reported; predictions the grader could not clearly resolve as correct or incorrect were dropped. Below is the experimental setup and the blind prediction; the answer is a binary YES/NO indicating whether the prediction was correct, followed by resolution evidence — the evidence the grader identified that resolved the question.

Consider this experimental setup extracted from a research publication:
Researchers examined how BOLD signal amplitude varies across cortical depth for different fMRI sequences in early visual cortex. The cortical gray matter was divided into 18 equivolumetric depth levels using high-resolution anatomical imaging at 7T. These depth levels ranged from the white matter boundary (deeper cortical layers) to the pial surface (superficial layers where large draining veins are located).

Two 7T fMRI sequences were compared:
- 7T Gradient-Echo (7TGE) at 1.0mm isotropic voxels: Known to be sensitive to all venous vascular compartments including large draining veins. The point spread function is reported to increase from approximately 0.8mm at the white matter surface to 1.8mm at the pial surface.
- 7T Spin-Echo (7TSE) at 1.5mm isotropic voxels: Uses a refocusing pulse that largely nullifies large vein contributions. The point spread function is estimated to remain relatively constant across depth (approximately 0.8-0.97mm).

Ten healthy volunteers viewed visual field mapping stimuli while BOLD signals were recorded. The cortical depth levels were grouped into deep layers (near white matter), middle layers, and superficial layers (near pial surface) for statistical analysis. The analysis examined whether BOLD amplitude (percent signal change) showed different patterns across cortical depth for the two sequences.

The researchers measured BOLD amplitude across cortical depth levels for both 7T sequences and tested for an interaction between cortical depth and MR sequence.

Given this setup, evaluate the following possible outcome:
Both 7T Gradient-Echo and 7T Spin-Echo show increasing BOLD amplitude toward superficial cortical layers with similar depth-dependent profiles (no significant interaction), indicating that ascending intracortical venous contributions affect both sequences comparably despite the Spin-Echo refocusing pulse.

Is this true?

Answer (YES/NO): NO